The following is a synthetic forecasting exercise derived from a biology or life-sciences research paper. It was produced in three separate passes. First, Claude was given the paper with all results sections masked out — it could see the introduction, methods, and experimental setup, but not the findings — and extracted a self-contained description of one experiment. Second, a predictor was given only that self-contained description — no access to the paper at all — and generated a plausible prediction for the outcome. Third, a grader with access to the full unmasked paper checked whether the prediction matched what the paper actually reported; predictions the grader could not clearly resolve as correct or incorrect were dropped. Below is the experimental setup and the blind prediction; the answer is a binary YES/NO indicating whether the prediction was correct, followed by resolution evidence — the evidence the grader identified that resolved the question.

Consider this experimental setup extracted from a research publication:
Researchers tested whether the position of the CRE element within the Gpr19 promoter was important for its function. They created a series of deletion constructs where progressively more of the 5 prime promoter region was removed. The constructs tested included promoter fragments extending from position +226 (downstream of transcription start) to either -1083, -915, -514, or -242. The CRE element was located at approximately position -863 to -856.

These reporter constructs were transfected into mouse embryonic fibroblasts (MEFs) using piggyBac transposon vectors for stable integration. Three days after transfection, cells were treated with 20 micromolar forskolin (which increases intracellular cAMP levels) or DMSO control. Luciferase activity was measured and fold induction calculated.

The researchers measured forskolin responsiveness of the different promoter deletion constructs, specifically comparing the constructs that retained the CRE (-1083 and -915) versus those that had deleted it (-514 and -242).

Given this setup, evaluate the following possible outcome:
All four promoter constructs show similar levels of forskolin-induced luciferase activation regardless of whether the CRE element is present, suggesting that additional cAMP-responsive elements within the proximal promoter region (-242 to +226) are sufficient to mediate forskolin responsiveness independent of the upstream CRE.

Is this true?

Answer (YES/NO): NO